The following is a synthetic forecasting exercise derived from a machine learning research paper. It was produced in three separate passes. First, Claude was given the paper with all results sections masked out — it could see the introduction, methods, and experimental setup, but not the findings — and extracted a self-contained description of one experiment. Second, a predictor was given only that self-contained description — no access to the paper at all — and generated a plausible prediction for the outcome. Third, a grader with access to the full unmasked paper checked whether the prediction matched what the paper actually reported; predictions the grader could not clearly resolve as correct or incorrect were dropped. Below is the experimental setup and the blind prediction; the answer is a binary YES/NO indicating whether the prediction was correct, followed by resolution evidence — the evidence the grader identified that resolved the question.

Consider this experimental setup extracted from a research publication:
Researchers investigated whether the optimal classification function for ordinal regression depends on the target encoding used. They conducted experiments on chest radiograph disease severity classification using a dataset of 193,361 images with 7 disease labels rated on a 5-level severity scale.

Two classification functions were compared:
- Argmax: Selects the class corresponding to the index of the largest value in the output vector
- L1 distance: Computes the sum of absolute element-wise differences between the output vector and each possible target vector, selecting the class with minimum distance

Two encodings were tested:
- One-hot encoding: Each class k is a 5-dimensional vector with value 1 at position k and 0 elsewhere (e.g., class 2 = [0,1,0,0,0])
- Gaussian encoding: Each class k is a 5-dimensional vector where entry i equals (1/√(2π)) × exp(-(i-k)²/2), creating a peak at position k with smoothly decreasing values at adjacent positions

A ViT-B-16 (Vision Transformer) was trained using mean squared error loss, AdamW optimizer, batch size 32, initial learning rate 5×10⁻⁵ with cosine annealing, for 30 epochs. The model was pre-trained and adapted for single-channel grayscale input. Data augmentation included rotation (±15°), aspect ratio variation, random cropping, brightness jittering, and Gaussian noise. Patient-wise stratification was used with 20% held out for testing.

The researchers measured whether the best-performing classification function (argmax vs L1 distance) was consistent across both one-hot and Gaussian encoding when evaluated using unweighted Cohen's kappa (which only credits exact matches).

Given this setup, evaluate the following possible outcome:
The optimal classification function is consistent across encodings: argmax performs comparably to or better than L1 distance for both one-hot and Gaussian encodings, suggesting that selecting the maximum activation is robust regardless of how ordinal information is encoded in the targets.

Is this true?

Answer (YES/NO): YES